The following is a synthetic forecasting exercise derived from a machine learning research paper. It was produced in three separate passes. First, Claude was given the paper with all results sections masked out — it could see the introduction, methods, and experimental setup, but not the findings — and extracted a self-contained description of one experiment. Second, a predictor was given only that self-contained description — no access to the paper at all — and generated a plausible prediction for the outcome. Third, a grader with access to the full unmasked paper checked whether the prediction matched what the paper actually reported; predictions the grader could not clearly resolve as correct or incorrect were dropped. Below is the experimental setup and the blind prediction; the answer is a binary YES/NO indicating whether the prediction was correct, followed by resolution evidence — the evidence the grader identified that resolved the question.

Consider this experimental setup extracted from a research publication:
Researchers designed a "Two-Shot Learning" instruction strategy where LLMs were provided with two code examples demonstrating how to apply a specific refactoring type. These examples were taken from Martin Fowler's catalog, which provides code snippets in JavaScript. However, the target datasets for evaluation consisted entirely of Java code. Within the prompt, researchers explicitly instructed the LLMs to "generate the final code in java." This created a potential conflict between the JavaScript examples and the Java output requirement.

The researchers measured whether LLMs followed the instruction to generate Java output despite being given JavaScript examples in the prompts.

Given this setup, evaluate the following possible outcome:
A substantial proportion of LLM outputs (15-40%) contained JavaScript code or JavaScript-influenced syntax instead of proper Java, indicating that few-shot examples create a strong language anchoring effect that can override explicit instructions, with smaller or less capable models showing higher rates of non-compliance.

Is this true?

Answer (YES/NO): NO